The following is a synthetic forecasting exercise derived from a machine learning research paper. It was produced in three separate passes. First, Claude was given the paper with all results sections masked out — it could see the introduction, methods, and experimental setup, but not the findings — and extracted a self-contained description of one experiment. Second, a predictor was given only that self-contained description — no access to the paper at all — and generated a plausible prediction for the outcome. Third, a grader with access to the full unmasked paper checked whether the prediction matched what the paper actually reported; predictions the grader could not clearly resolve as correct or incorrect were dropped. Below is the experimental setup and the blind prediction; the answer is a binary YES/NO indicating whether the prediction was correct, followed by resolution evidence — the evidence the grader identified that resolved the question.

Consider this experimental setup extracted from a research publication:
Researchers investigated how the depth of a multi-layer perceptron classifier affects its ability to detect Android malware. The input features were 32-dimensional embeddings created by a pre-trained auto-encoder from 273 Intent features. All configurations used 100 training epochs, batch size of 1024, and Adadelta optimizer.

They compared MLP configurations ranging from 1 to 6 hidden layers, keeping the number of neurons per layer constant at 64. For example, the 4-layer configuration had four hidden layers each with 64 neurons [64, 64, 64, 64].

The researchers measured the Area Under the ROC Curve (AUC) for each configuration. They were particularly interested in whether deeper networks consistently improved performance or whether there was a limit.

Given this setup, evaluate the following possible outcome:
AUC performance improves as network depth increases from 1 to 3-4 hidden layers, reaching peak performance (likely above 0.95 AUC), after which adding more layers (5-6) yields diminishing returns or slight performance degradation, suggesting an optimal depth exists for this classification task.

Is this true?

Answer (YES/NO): NO